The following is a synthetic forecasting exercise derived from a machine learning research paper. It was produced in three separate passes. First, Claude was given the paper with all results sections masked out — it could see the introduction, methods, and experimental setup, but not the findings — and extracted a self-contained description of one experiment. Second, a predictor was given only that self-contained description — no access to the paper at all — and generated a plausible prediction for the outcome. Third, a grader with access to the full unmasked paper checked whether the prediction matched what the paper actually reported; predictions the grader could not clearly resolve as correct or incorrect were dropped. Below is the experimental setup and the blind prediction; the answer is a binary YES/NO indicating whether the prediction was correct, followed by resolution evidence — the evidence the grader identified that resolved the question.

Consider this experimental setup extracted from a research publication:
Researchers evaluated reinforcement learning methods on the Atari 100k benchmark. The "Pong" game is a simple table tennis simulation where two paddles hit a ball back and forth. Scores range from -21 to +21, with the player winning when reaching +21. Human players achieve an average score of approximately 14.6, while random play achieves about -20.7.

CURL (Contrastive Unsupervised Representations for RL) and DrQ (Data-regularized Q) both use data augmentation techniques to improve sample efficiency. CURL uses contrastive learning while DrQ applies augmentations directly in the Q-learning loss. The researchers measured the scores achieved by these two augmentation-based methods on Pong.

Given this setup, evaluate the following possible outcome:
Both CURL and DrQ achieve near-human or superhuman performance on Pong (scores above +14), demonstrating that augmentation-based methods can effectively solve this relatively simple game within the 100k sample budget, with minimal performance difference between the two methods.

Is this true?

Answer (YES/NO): NO